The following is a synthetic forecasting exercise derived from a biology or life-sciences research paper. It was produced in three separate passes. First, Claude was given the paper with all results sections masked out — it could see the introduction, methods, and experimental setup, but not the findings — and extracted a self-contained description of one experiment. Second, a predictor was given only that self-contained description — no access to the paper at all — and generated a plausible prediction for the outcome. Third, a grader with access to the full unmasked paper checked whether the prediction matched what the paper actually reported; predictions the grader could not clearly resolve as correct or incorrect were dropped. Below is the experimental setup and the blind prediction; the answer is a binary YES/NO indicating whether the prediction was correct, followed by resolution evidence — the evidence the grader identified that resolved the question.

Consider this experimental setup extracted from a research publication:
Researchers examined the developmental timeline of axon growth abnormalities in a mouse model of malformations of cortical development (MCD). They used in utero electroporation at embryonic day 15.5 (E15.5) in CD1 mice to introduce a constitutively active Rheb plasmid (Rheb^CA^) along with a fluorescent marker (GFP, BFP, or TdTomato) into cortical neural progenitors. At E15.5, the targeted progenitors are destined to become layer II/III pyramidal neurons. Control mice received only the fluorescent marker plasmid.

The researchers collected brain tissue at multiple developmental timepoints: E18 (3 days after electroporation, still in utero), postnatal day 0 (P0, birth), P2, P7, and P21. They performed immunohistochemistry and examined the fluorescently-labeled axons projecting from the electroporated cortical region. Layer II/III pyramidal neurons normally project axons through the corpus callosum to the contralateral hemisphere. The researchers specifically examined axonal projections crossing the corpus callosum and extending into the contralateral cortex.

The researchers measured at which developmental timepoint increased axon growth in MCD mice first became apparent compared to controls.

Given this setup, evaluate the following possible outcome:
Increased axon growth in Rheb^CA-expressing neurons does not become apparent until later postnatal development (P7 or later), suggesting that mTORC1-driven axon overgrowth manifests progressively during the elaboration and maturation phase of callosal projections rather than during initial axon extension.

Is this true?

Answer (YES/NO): NO